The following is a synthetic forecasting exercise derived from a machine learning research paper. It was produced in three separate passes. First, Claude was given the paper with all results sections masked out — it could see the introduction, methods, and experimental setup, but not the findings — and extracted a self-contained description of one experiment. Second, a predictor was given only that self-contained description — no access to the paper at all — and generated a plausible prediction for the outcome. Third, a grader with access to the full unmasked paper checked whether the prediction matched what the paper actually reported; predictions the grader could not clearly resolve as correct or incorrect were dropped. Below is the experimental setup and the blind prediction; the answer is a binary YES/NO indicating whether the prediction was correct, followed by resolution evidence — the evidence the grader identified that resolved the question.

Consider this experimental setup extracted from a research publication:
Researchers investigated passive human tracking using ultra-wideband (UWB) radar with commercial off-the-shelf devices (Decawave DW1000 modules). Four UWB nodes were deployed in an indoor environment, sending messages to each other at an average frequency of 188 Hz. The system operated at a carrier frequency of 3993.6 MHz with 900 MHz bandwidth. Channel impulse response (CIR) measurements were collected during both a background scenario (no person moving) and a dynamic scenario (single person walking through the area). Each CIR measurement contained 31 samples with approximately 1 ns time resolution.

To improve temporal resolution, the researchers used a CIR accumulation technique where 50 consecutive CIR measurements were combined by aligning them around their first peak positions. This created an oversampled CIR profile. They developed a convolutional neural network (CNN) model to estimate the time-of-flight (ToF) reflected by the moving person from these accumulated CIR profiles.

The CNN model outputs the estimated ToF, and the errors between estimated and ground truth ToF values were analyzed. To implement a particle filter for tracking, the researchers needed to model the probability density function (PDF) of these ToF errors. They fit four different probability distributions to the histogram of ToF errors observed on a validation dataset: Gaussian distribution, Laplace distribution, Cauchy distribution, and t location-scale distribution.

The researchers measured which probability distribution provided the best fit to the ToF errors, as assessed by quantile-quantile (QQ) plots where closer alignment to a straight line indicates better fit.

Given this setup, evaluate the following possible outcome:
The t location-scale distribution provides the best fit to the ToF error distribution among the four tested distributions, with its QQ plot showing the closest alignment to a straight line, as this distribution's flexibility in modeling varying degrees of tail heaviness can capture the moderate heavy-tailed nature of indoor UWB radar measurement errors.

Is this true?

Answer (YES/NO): YES